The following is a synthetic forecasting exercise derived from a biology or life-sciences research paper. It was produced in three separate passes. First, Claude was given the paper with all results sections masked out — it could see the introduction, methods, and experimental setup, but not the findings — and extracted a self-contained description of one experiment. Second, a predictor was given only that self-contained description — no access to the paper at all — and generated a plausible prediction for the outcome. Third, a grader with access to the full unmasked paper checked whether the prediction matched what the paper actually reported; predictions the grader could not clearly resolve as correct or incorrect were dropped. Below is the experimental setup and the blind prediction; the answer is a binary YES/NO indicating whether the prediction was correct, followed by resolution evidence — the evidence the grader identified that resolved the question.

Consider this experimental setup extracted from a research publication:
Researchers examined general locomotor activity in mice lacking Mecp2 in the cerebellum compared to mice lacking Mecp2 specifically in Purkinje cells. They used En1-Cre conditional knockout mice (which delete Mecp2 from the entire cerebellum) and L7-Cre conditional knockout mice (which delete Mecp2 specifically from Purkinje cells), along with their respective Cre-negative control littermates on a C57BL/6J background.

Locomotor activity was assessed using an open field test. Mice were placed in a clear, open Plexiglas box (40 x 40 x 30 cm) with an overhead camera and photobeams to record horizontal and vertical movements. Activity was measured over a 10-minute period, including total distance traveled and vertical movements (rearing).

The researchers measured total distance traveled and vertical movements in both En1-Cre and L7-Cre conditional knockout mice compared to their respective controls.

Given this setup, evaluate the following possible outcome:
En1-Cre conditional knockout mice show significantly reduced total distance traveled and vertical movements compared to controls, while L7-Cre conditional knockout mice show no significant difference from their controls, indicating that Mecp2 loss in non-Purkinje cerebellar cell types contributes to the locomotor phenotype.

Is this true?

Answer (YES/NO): NO